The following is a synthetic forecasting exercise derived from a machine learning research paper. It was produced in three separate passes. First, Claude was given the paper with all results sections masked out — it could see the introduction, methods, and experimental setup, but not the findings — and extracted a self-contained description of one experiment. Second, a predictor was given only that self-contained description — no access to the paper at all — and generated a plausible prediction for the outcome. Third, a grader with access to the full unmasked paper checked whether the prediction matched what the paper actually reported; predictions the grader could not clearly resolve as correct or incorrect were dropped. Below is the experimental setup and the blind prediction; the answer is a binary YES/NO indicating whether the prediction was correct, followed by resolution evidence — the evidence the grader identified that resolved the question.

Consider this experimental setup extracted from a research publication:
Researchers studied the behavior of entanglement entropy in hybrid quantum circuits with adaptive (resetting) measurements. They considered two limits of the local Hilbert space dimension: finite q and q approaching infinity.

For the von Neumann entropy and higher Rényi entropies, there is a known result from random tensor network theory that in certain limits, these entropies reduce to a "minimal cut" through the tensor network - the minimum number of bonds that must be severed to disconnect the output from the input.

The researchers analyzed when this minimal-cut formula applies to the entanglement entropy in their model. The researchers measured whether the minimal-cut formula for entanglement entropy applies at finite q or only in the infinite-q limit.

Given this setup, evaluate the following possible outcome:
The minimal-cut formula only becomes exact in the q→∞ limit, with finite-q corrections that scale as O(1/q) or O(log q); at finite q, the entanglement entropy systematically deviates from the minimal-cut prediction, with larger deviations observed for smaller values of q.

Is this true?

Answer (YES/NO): YES